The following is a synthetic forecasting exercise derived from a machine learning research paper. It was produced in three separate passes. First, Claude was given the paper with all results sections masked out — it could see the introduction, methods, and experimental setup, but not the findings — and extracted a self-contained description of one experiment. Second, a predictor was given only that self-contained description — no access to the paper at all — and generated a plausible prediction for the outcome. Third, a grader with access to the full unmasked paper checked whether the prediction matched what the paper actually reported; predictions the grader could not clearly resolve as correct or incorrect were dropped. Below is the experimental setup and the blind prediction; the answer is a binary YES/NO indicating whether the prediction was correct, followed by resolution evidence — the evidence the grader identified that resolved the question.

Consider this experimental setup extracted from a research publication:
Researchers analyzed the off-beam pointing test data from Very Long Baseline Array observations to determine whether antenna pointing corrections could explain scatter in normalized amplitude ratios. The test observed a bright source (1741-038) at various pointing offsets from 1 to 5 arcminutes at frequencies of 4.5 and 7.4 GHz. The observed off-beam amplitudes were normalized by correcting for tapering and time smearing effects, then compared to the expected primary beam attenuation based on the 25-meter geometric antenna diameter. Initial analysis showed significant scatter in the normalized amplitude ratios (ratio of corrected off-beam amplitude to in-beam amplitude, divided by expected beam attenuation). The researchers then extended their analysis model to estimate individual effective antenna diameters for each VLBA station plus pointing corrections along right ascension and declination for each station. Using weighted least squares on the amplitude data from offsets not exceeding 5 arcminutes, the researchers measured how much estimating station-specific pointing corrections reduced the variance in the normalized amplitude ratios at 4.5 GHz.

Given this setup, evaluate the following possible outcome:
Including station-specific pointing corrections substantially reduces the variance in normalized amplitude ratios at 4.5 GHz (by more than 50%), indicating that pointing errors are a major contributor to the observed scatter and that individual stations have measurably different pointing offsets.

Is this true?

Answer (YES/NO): YES